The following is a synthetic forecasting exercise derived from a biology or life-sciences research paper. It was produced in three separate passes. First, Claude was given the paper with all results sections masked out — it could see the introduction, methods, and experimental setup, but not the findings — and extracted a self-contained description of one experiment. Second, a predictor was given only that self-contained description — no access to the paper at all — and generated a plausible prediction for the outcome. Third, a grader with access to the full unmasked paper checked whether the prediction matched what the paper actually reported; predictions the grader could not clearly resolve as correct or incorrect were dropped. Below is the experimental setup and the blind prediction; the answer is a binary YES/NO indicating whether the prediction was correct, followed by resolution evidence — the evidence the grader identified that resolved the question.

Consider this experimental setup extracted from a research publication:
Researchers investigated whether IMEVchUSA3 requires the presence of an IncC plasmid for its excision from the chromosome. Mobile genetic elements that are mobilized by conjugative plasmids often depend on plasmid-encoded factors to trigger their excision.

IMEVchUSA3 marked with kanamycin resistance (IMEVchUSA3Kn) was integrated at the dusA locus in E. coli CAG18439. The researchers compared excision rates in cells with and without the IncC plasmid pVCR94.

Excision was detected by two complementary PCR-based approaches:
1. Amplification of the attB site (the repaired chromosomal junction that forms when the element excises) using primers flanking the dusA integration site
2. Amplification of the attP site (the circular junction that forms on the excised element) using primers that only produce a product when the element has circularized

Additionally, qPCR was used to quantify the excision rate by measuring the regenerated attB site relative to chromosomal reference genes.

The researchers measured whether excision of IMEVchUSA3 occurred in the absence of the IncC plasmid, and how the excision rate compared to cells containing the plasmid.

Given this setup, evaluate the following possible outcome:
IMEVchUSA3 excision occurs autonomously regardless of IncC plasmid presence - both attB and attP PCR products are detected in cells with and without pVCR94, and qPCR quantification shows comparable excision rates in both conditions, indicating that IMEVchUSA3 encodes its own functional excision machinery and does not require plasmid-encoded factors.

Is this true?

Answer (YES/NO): NO